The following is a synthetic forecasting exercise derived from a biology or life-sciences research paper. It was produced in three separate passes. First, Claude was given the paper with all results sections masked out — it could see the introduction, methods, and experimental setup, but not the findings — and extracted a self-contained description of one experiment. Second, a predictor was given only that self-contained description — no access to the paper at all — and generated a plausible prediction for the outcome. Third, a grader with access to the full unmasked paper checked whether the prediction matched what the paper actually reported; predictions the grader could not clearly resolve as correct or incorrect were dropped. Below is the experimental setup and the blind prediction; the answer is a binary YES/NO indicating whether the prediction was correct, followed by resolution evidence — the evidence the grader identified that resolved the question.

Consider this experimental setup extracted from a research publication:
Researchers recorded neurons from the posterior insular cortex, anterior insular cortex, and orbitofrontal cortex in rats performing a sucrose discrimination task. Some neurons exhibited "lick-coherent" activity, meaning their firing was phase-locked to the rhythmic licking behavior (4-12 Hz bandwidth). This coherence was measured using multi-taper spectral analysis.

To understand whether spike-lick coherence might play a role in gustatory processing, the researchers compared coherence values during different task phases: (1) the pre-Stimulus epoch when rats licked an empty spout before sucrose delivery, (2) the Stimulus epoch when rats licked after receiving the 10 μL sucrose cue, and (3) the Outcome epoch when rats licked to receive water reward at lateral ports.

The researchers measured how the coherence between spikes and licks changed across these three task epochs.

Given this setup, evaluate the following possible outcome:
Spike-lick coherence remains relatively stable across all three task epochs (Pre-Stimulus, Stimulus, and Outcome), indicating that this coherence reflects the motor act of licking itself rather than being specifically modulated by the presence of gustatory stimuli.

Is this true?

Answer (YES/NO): NO